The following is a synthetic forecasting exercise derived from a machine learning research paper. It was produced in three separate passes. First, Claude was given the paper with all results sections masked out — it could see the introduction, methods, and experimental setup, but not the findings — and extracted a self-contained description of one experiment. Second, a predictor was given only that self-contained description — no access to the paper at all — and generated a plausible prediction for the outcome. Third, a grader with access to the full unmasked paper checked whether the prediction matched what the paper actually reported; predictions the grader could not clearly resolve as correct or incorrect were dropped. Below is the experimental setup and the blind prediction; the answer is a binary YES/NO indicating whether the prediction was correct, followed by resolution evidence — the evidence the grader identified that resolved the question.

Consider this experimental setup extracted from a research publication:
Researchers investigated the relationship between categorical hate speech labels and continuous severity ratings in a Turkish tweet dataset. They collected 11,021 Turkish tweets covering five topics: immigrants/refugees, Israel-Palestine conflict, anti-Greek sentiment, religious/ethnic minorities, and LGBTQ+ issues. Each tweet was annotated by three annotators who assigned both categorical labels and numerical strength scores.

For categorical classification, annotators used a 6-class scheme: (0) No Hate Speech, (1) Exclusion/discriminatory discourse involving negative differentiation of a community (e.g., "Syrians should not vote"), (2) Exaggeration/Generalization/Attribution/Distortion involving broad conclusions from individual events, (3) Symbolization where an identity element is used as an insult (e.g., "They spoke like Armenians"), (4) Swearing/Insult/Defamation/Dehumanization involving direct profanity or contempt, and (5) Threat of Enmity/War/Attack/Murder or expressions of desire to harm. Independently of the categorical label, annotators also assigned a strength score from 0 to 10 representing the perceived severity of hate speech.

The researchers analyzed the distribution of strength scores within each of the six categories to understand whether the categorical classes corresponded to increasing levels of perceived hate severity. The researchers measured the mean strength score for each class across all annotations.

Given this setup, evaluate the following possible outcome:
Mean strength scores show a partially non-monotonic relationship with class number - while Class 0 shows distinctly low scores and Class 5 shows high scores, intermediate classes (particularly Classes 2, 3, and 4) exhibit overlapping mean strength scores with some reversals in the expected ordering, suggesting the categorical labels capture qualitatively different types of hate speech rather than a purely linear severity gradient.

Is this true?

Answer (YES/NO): NO